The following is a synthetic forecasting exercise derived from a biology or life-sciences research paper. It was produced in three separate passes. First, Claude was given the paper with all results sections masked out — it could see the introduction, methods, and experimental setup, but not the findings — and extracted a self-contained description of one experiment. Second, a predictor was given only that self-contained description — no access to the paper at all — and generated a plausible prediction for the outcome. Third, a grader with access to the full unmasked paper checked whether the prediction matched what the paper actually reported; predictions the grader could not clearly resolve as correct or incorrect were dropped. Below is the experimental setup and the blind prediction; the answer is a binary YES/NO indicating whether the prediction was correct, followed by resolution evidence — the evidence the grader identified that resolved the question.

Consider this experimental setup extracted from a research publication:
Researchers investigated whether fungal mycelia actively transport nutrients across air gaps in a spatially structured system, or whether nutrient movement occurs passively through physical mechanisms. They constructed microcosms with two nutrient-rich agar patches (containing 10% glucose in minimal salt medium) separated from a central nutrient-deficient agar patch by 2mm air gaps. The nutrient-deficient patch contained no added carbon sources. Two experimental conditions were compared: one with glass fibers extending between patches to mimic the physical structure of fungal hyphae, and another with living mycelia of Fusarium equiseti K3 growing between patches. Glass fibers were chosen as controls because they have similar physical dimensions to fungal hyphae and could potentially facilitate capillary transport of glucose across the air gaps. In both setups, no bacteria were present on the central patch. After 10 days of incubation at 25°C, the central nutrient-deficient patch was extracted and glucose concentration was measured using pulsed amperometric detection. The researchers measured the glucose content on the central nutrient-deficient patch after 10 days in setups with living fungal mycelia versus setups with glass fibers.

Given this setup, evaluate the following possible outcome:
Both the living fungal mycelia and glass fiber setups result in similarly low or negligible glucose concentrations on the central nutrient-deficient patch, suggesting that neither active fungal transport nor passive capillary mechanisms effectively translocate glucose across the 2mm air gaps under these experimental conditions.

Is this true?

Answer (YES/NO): NO